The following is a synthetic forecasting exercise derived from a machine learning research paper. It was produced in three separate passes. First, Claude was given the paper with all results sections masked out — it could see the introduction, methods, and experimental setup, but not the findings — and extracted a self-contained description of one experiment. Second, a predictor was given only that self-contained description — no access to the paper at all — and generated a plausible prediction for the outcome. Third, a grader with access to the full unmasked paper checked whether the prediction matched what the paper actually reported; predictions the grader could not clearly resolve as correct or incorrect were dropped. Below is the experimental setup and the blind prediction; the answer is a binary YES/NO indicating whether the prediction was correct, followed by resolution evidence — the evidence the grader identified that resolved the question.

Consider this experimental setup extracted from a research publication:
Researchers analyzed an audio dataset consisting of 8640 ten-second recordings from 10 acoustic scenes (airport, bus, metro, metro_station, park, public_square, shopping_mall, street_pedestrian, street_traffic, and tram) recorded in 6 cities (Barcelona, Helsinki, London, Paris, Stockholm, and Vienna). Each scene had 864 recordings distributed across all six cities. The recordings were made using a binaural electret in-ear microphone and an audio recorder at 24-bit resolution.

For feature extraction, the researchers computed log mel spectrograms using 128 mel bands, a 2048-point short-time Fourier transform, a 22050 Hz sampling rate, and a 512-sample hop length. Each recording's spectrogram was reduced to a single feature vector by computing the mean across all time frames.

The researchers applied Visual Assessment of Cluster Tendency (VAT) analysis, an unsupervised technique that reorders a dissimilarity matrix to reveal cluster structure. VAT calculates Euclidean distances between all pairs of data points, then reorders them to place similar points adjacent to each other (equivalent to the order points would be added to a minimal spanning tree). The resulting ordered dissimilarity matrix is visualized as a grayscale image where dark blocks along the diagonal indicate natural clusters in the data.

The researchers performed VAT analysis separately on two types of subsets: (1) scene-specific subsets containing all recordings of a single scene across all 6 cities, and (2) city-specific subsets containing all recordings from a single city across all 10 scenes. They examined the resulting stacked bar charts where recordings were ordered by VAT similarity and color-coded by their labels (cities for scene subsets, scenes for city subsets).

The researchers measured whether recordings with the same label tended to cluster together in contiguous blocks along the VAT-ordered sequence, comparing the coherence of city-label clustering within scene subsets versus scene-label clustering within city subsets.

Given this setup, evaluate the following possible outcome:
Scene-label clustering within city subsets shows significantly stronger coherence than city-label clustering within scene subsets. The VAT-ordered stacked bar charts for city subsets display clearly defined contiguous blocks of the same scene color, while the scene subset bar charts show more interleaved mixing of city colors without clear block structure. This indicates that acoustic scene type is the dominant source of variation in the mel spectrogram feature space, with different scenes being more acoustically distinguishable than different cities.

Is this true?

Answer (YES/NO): YES